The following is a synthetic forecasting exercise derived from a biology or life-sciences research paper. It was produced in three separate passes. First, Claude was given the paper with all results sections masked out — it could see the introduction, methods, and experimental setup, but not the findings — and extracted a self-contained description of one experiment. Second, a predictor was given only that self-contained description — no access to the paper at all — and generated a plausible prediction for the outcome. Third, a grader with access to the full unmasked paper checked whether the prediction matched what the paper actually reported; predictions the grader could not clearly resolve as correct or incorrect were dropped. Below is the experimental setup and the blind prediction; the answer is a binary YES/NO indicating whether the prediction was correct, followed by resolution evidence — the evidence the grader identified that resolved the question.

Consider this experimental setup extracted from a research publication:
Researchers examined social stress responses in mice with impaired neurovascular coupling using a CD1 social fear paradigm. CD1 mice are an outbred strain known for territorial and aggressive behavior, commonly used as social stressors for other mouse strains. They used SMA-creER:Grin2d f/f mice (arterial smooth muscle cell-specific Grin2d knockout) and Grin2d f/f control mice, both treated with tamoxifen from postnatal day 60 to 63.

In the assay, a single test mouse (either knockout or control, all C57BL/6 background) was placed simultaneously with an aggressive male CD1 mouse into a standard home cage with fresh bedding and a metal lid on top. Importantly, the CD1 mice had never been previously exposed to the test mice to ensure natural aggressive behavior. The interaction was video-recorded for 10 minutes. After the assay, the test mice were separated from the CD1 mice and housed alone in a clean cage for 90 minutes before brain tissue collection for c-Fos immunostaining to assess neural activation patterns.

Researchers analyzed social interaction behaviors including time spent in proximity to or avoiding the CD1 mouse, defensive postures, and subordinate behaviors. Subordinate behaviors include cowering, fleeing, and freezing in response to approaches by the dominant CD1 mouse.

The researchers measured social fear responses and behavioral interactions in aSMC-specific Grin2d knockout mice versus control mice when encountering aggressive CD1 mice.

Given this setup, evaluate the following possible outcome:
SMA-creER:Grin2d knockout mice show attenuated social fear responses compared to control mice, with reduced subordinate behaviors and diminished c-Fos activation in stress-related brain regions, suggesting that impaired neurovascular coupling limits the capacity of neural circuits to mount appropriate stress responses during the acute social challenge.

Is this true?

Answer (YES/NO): NO